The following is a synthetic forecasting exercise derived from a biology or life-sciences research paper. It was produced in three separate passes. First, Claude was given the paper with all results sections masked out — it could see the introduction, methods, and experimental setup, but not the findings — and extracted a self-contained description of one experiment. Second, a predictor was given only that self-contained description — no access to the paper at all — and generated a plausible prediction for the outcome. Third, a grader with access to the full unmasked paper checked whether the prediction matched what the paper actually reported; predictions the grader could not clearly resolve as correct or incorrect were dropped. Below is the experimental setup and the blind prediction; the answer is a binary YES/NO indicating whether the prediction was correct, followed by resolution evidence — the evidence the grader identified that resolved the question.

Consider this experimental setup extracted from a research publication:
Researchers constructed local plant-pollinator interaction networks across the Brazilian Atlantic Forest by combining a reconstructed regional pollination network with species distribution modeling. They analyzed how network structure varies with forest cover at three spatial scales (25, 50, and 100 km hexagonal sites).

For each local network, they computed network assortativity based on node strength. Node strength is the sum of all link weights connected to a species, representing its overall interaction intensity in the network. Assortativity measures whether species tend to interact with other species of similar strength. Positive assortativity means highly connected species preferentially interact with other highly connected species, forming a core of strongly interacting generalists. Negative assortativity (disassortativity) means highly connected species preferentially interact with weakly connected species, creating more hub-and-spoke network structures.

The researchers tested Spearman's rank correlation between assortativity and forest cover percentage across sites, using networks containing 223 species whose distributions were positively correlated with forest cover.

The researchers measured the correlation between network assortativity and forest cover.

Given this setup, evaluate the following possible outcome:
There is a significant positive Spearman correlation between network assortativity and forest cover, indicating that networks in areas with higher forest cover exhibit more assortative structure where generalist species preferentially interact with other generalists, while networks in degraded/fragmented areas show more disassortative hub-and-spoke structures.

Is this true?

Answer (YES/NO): NO